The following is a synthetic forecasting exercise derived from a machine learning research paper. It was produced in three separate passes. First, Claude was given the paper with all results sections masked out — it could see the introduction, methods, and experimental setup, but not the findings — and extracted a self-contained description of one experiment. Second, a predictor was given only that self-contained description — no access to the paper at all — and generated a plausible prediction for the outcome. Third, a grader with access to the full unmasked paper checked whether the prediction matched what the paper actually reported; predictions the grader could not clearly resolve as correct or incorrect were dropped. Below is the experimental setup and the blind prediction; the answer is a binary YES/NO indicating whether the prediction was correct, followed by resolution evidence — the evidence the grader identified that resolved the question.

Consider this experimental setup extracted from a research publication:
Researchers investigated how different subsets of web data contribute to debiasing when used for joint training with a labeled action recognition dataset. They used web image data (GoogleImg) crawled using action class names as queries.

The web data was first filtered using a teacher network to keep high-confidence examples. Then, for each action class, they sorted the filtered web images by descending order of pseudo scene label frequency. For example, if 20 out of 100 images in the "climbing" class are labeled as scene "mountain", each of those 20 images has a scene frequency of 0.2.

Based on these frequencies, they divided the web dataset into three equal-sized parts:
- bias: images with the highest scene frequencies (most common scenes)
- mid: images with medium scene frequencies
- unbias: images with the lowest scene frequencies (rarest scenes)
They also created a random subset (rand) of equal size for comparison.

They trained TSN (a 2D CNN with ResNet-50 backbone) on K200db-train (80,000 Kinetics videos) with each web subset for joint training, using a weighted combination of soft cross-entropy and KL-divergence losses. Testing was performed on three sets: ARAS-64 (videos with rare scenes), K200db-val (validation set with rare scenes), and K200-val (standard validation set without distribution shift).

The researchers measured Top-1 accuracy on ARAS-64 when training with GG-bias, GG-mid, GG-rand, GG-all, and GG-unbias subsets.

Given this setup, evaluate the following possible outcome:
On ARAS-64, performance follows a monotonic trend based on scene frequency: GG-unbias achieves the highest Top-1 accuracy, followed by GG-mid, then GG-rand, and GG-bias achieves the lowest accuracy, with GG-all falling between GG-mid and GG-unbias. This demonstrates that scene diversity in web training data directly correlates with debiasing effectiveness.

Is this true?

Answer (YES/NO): NO